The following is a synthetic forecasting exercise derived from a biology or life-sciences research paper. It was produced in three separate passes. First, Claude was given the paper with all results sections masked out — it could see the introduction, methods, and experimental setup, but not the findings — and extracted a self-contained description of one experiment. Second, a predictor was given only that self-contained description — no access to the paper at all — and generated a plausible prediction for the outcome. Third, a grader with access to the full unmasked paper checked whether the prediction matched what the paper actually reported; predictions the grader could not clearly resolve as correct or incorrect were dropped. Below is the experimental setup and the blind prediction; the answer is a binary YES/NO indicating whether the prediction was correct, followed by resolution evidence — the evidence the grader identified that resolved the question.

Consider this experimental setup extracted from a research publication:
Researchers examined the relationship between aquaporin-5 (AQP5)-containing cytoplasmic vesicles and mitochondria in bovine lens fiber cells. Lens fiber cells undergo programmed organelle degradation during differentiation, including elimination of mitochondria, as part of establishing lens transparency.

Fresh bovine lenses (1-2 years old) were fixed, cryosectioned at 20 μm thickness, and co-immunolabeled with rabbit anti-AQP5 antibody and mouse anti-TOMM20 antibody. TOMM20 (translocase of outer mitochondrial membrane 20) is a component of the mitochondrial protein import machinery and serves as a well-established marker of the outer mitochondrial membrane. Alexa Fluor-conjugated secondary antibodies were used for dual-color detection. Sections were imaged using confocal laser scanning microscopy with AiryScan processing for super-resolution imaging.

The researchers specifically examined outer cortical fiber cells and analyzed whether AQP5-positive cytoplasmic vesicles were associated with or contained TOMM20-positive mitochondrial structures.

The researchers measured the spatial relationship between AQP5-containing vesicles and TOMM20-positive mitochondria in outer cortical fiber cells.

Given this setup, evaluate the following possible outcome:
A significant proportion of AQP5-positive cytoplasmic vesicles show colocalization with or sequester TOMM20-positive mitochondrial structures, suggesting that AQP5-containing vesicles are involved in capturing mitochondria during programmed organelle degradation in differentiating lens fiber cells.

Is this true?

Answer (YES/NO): NO